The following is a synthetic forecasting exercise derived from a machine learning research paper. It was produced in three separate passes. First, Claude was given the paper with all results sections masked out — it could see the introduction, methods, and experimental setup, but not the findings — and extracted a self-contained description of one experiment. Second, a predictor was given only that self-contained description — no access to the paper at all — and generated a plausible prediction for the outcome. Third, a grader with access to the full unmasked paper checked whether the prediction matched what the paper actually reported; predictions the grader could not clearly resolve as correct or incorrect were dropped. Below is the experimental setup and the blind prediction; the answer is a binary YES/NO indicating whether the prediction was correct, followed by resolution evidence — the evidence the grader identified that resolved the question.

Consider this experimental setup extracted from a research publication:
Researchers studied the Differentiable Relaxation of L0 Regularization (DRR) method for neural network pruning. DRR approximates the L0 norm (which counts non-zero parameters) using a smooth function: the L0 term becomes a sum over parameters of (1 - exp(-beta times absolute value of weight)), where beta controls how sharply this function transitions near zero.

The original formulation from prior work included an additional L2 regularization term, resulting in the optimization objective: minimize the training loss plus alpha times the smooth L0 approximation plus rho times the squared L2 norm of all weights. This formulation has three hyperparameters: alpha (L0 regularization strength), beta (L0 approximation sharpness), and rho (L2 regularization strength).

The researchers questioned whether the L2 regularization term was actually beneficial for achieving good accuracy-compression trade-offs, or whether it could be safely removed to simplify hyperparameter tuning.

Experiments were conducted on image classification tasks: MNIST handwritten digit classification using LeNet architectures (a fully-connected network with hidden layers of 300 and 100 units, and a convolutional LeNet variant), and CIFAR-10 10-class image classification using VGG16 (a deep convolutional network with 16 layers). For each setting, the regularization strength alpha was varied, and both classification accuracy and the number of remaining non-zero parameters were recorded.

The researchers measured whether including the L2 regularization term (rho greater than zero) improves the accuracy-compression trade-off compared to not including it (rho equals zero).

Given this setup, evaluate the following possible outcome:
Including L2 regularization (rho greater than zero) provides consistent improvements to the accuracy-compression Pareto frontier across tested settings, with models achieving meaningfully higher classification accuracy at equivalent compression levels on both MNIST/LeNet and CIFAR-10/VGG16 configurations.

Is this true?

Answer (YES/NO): NO